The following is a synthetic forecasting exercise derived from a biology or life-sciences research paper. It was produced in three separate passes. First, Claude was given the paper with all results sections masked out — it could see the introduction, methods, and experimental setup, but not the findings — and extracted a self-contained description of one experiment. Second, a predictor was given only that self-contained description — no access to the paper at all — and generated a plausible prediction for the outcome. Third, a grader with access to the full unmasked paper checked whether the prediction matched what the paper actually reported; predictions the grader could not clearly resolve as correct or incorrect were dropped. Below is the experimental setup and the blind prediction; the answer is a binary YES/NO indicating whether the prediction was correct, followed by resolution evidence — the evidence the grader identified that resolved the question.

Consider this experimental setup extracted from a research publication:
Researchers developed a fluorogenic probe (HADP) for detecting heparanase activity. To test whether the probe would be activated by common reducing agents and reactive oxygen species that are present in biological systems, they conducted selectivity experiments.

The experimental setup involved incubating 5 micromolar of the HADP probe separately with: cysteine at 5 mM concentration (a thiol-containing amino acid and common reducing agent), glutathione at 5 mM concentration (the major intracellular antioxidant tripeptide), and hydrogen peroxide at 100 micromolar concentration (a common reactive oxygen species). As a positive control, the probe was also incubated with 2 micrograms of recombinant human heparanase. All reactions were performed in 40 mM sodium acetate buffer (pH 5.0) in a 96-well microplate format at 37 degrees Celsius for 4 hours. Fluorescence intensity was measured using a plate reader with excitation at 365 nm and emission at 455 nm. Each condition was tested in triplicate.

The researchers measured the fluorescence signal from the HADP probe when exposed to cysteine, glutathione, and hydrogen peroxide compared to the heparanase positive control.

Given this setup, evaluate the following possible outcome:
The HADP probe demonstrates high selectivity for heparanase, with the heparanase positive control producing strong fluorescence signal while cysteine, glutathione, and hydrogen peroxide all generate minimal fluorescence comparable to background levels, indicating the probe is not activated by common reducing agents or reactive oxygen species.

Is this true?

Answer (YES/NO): YES